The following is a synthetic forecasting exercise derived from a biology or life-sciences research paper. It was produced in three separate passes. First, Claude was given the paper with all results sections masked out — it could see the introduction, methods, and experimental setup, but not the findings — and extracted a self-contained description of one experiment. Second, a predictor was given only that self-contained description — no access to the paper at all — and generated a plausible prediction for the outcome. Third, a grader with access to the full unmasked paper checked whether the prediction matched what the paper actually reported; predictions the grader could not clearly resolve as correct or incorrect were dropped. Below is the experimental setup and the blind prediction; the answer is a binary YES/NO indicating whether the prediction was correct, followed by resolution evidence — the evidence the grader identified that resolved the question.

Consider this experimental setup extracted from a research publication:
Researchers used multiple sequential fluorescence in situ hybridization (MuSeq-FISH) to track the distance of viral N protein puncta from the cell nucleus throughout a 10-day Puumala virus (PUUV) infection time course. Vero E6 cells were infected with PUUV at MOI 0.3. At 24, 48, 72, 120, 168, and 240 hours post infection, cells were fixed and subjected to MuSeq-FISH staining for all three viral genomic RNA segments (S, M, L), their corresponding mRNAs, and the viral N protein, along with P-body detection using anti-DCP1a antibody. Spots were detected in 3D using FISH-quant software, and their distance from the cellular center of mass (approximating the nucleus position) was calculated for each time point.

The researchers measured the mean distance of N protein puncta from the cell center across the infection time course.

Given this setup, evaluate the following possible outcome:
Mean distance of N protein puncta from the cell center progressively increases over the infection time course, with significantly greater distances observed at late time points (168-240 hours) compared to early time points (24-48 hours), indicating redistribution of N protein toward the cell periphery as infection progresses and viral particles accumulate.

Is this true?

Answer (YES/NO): NO